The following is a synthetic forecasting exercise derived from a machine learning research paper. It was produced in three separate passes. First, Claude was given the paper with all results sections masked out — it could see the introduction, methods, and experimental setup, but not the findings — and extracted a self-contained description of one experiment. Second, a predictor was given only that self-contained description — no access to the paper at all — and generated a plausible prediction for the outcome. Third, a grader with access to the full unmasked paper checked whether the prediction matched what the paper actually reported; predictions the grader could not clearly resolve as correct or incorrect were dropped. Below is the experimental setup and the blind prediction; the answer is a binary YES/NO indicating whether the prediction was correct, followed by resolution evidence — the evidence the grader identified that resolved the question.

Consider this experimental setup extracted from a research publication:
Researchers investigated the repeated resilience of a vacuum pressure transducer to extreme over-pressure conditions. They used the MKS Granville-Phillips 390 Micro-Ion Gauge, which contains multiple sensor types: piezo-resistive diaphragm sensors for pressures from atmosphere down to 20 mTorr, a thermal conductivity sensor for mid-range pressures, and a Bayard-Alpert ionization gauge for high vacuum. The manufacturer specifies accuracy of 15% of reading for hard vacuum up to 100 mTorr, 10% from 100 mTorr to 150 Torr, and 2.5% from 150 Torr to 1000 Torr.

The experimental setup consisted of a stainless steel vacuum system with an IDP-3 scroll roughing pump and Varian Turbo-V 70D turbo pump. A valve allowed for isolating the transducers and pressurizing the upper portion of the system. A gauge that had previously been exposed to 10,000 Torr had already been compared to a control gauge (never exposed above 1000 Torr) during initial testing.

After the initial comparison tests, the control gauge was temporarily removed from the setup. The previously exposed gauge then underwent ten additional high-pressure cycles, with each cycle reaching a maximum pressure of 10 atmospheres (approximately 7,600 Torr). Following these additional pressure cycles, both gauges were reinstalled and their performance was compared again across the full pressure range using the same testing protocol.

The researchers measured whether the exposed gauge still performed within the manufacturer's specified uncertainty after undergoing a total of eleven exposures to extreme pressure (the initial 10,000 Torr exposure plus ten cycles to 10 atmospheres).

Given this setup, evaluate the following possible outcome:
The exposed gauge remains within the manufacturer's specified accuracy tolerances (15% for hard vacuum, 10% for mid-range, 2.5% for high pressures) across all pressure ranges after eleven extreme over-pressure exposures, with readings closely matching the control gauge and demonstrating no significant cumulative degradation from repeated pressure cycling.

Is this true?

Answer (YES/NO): YES